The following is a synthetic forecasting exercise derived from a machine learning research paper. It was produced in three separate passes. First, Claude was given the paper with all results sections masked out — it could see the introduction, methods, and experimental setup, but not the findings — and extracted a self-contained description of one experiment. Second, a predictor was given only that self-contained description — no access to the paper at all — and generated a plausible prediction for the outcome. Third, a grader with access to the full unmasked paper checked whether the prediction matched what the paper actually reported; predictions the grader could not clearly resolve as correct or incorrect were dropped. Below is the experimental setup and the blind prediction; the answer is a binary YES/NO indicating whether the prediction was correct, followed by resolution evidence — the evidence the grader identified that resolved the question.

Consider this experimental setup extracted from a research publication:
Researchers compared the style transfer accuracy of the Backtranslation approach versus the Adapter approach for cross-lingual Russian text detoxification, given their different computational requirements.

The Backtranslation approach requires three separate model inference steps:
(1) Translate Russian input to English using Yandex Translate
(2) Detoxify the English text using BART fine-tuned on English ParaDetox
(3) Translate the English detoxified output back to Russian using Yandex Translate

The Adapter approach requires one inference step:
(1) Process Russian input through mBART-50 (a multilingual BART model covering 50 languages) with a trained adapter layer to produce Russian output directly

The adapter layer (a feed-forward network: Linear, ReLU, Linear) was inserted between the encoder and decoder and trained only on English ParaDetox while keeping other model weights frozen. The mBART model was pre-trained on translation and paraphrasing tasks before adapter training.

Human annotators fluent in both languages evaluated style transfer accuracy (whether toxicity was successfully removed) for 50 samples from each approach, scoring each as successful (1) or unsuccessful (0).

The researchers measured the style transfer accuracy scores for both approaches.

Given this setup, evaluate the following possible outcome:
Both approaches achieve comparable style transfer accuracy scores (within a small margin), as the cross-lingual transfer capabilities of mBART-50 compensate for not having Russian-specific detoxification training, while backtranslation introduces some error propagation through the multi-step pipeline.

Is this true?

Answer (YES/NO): YES